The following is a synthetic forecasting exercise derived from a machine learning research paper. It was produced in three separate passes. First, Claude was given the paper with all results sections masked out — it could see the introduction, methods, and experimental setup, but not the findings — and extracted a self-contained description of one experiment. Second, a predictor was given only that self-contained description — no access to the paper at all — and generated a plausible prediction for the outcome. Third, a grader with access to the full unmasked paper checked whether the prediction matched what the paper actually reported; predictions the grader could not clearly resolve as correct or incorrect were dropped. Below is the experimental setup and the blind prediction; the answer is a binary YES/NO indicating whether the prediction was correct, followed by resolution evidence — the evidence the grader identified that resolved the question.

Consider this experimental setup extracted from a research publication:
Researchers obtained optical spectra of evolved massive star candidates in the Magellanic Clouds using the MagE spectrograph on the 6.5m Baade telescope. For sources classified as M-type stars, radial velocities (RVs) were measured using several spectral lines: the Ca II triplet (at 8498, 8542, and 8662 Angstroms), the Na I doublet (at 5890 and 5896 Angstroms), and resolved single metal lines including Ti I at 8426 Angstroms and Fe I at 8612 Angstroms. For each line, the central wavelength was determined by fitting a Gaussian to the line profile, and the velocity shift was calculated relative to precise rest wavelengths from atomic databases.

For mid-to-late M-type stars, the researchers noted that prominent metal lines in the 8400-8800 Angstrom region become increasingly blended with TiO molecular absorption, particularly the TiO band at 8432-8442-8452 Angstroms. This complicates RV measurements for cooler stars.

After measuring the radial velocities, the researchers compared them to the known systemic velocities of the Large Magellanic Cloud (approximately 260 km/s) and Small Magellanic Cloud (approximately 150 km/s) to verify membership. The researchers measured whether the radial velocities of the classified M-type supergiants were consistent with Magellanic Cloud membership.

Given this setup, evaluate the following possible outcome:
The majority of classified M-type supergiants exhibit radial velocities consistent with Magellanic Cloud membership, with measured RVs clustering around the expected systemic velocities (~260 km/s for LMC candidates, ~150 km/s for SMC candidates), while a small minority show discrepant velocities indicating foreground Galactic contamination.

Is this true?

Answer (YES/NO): NO